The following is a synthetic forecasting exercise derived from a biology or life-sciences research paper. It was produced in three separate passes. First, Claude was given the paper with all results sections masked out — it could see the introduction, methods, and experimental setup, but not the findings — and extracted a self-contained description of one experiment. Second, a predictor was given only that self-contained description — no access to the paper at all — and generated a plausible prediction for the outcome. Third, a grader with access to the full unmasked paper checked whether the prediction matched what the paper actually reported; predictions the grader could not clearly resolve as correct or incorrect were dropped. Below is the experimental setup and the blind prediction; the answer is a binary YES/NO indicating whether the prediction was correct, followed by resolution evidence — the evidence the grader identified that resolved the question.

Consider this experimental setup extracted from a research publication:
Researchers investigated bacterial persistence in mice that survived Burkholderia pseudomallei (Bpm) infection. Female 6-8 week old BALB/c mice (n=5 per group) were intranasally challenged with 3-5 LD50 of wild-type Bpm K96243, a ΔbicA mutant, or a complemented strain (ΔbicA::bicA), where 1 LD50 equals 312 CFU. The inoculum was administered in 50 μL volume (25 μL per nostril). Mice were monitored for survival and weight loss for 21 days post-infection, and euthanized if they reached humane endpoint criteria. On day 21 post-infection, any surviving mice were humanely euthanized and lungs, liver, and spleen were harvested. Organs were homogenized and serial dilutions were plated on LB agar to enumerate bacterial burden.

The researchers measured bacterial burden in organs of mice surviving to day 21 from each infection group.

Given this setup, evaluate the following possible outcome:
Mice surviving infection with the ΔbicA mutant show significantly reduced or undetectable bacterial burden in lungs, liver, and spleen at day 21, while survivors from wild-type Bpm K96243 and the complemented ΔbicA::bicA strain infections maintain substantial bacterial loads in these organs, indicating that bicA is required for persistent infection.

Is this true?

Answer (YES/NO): NO